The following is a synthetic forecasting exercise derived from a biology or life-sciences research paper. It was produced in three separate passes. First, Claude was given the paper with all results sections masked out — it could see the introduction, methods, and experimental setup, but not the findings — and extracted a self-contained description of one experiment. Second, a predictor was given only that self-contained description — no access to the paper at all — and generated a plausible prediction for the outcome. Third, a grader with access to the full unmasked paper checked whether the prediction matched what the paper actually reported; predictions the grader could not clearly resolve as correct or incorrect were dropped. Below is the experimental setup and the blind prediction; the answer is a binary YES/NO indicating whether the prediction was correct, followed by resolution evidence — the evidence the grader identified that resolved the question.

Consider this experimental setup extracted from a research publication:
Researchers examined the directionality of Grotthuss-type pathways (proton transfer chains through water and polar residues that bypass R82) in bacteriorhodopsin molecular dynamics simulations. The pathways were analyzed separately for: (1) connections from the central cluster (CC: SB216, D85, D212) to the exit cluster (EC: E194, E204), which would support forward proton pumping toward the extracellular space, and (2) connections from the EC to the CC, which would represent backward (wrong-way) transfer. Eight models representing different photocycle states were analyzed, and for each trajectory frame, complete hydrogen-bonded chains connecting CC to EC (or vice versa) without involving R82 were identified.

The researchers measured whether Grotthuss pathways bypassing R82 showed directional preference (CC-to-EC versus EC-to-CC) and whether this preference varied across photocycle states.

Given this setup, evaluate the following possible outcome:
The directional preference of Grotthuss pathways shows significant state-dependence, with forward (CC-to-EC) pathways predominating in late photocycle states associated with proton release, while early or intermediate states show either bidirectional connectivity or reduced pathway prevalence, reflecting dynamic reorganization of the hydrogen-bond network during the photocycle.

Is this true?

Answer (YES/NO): YES